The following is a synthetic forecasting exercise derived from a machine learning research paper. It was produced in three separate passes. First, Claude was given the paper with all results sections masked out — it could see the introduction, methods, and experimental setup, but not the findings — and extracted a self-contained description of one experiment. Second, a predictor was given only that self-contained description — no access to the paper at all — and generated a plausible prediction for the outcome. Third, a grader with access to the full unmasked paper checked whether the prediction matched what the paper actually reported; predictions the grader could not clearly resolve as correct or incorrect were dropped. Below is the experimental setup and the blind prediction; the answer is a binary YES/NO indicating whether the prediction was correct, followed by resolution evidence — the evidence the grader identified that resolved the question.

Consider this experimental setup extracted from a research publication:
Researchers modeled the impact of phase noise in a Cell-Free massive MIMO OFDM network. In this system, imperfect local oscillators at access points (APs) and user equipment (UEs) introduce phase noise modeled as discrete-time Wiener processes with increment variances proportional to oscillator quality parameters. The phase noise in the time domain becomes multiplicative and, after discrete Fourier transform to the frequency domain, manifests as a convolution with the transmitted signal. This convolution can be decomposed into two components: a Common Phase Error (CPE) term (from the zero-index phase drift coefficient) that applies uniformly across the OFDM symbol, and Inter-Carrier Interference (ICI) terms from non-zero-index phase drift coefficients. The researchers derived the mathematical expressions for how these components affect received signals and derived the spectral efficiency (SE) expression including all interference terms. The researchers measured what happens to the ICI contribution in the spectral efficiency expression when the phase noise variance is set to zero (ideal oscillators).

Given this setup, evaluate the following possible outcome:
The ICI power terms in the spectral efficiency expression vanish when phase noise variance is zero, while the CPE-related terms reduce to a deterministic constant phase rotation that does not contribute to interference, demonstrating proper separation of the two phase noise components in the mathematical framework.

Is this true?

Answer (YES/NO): NO